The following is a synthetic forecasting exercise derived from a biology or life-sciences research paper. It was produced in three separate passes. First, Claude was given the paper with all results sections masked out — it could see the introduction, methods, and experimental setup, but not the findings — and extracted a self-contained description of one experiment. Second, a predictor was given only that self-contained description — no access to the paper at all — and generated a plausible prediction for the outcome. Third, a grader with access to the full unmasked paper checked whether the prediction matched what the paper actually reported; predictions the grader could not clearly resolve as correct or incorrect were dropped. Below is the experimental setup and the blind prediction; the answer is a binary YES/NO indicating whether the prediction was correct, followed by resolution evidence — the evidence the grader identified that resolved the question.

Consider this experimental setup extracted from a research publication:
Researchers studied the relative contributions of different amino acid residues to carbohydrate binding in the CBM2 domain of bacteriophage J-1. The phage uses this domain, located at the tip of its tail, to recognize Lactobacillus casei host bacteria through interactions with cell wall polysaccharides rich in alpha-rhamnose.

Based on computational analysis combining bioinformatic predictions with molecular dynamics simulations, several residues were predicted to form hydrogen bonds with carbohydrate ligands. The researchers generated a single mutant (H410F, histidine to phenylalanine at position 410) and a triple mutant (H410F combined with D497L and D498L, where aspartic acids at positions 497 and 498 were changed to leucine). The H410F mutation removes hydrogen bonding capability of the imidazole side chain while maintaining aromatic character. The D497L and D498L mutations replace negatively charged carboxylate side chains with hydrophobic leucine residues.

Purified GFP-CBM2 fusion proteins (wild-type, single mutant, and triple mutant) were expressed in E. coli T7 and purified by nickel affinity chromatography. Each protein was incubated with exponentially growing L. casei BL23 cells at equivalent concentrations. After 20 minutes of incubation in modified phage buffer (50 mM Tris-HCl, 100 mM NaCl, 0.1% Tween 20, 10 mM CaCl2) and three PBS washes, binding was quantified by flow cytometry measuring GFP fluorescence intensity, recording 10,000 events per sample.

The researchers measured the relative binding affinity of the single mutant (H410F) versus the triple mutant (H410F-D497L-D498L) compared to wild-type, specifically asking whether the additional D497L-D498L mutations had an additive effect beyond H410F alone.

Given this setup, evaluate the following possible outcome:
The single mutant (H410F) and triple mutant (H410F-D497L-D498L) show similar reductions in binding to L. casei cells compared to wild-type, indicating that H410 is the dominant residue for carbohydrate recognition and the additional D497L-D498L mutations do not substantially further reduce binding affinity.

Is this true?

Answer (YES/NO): NO